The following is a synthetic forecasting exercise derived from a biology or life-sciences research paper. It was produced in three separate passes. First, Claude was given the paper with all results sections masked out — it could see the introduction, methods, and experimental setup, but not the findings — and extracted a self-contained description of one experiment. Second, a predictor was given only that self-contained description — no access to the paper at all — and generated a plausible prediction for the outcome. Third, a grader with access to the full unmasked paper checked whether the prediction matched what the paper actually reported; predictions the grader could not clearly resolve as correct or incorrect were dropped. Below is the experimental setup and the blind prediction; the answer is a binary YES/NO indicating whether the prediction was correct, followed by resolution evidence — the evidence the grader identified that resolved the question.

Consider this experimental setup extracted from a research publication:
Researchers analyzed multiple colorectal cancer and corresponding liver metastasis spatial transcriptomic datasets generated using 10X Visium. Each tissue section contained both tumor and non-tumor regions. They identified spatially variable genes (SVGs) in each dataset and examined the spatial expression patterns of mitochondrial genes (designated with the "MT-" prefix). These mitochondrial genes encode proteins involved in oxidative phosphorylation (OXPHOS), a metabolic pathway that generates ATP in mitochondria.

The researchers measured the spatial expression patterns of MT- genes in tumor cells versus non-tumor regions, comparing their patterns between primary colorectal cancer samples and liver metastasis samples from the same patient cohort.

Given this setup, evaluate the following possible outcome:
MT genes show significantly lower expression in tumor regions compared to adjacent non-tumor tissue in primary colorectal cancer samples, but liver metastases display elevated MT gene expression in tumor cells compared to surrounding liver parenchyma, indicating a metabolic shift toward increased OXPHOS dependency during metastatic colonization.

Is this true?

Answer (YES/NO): NO